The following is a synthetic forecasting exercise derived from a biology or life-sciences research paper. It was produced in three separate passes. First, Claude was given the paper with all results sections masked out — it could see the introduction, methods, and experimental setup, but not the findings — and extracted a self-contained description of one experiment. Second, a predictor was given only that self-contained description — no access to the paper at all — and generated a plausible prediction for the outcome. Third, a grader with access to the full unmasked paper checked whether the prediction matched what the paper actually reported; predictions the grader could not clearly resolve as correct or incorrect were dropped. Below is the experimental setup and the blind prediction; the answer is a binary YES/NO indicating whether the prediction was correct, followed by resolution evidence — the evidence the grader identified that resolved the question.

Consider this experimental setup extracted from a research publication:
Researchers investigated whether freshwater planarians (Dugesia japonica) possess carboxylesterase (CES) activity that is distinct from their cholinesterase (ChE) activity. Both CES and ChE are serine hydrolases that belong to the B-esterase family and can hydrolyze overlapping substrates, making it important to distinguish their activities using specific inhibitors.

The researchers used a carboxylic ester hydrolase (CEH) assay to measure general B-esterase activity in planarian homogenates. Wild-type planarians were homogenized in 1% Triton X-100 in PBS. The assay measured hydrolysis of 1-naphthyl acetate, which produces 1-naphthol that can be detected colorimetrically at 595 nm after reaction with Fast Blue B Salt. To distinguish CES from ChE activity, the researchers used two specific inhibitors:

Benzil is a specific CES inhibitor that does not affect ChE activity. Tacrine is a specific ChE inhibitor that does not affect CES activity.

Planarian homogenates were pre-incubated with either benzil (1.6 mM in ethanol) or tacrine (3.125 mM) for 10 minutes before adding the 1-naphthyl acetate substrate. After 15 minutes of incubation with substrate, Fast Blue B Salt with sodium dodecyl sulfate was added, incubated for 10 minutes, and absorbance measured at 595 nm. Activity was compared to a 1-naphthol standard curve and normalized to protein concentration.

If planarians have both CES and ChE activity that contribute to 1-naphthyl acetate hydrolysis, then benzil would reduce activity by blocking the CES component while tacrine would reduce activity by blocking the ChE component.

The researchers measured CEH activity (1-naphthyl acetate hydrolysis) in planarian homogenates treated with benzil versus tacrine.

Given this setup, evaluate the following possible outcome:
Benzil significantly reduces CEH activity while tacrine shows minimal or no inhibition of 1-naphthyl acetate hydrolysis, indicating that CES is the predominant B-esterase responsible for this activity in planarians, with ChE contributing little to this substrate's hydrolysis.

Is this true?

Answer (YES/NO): YES